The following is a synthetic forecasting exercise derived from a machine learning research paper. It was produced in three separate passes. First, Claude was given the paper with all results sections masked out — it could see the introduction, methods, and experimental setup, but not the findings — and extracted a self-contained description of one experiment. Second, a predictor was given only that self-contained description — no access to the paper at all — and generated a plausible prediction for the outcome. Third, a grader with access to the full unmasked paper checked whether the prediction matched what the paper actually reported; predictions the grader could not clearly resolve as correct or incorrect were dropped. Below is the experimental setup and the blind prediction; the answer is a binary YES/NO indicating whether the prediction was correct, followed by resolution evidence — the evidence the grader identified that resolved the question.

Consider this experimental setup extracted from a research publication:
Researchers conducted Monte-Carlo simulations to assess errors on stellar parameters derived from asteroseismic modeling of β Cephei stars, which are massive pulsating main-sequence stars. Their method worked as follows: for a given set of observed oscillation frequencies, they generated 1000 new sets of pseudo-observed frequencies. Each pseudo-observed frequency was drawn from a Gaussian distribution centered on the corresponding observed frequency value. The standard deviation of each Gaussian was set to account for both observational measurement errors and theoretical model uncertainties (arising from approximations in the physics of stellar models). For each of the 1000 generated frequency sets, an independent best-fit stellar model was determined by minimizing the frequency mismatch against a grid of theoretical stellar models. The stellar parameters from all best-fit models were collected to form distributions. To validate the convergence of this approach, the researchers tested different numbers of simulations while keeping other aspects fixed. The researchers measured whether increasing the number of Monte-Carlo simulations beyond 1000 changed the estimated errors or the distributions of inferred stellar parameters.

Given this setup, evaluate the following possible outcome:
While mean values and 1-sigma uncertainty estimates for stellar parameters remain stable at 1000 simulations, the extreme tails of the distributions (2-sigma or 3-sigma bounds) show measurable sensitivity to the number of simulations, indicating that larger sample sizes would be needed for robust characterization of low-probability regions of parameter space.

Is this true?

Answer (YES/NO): NO